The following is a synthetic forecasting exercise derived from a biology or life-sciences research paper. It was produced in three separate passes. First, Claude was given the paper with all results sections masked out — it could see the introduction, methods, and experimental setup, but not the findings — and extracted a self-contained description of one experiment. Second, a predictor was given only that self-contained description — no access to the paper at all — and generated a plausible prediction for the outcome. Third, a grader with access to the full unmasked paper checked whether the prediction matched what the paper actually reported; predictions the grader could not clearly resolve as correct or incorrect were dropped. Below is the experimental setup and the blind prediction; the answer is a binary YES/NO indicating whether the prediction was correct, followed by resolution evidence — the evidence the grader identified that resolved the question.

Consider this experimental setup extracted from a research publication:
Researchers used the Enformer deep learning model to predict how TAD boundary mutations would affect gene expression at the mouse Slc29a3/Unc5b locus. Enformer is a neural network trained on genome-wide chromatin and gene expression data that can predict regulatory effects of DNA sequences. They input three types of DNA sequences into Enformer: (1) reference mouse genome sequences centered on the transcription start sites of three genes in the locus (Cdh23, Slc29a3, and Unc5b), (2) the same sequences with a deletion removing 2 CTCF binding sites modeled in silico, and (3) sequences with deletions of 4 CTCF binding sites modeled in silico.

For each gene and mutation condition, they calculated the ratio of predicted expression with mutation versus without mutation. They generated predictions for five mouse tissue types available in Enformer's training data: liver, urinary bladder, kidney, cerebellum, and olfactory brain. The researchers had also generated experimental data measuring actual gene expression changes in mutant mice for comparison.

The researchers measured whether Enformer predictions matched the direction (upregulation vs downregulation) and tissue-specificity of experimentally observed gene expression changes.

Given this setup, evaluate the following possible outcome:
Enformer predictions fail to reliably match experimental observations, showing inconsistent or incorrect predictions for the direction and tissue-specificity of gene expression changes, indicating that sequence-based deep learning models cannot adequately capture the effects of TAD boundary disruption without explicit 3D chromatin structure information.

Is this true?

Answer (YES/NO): YES